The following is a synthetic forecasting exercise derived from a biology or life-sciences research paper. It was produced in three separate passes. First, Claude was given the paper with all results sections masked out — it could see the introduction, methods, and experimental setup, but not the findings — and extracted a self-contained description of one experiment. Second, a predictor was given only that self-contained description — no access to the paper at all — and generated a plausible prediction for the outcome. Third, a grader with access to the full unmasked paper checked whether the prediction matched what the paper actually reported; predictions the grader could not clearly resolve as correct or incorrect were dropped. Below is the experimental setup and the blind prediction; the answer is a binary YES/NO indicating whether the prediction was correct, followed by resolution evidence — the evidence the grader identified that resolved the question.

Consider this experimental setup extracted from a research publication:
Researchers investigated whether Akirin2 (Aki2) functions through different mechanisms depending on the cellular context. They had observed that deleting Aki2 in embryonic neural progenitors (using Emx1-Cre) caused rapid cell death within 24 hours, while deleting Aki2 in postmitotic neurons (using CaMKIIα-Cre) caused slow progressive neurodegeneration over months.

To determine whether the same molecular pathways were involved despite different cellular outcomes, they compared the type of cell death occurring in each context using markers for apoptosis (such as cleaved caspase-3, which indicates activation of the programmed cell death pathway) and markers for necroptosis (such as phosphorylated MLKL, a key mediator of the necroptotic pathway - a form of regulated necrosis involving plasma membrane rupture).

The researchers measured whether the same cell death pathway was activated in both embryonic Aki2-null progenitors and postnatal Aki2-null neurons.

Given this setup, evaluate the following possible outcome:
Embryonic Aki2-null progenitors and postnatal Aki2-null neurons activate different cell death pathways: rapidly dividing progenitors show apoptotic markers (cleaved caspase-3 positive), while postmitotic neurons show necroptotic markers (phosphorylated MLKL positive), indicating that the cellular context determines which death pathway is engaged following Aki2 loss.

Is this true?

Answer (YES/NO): NO